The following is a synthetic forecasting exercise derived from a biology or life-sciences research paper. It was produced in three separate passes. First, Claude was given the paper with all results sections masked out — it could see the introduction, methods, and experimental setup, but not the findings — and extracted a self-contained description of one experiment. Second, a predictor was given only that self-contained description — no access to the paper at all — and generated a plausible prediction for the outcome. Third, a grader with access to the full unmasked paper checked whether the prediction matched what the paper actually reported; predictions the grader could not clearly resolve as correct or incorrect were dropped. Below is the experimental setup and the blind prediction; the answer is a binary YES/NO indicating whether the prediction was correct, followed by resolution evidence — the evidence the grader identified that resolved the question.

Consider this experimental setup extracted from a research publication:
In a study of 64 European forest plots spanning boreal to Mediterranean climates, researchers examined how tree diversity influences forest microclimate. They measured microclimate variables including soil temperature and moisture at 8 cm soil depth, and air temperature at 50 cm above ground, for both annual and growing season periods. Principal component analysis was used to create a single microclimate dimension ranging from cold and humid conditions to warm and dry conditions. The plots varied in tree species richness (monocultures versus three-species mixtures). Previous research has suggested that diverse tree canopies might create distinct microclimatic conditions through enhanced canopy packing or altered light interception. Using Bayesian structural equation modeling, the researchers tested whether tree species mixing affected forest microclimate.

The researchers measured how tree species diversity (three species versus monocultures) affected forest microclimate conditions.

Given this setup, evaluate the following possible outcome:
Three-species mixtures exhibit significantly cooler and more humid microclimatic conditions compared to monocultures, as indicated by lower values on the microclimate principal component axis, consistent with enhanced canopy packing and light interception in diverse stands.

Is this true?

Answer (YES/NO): YES